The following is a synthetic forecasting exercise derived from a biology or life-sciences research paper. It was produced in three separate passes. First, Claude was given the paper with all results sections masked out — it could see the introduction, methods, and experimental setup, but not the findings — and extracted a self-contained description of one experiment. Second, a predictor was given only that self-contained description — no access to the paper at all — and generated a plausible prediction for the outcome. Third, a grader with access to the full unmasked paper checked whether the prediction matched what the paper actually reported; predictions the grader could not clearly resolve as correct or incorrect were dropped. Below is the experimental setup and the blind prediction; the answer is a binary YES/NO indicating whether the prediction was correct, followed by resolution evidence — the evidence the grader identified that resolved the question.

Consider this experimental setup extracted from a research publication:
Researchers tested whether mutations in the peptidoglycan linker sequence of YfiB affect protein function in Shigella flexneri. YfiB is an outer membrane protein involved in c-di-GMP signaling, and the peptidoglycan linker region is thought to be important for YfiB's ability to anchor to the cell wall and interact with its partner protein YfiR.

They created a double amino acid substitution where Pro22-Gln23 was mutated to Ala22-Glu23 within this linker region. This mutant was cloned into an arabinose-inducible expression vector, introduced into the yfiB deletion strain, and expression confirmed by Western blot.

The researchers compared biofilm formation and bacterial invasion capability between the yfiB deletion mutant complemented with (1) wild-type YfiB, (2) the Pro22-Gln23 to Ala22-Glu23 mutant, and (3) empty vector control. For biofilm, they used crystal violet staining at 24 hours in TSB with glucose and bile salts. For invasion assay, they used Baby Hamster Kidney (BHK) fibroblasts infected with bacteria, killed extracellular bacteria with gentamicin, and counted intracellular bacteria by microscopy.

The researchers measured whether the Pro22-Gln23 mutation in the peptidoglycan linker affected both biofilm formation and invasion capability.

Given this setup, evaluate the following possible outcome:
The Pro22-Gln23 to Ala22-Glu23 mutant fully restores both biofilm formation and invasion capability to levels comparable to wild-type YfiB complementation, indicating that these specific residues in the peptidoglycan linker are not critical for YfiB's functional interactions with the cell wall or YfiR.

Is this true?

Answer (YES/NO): NO